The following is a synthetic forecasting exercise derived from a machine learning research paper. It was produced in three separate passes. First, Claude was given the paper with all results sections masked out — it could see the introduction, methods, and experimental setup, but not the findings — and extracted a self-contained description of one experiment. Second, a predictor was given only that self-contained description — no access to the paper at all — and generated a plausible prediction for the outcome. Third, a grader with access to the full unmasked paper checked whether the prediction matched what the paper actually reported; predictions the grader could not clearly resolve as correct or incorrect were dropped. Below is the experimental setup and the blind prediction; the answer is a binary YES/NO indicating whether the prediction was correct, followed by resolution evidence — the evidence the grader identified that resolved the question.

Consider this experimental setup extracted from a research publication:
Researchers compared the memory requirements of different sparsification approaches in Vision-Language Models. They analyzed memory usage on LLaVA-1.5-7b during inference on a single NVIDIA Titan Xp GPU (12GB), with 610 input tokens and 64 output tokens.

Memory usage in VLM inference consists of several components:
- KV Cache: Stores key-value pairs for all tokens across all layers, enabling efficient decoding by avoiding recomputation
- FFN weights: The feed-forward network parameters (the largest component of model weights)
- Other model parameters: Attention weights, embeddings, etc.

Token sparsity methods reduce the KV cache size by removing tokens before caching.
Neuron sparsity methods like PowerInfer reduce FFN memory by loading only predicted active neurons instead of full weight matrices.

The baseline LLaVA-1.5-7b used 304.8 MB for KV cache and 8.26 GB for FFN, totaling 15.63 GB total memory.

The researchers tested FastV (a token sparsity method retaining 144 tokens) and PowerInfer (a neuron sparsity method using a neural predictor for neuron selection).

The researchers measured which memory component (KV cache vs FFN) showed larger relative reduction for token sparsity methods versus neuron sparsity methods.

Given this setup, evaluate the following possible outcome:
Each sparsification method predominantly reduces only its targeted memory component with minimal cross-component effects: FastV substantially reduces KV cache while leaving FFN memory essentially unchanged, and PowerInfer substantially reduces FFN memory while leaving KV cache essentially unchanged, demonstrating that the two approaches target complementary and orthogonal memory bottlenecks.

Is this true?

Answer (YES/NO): YES